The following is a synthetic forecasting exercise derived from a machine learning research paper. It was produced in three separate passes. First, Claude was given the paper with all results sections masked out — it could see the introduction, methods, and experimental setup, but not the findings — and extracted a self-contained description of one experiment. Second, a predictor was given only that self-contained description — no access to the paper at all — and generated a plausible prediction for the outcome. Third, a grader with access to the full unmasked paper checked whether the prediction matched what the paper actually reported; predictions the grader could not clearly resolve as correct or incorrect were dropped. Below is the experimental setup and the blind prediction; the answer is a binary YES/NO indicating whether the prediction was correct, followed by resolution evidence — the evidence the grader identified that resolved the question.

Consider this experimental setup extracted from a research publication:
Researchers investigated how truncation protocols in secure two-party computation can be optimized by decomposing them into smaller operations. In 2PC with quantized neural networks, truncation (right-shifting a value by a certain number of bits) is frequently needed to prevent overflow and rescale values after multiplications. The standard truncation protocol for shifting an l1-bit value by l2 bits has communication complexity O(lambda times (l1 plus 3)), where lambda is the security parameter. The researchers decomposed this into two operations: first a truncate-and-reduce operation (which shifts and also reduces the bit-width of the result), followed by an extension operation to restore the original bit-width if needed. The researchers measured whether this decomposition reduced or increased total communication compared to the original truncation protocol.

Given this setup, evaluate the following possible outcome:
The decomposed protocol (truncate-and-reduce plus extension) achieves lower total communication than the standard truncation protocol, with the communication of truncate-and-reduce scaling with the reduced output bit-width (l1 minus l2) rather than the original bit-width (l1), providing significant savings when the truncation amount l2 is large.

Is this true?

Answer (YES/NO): NO